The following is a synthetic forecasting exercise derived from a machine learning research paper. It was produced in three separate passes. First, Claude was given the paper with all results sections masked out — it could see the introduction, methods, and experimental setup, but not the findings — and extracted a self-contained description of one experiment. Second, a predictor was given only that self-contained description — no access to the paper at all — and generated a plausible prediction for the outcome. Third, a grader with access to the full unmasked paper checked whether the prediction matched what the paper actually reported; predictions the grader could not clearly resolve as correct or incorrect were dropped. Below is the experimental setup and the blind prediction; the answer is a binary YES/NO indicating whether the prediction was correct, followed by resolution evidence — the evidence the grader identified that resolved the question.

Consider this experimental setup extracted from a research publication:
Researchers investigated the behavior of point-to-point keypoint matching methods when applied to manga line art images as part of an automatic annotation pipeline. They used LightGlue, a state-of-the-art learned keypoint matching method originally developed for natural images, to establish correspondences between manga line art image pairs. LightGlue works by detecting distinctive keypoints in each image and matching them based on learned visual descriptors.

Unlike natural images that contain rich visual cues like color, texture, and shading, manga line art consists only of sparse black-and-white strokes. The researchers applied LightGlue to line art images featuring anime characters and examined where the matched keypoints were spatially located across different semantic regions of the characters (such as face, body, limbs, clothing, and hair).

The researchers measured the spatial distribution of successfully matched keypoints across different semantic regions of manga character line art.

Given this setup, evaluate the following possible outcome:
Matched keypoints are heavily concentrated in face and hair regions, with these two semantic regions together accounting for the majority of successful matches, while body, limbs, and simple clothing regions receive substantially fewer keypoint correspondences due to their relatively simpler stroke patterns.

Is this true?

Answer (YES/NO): NO